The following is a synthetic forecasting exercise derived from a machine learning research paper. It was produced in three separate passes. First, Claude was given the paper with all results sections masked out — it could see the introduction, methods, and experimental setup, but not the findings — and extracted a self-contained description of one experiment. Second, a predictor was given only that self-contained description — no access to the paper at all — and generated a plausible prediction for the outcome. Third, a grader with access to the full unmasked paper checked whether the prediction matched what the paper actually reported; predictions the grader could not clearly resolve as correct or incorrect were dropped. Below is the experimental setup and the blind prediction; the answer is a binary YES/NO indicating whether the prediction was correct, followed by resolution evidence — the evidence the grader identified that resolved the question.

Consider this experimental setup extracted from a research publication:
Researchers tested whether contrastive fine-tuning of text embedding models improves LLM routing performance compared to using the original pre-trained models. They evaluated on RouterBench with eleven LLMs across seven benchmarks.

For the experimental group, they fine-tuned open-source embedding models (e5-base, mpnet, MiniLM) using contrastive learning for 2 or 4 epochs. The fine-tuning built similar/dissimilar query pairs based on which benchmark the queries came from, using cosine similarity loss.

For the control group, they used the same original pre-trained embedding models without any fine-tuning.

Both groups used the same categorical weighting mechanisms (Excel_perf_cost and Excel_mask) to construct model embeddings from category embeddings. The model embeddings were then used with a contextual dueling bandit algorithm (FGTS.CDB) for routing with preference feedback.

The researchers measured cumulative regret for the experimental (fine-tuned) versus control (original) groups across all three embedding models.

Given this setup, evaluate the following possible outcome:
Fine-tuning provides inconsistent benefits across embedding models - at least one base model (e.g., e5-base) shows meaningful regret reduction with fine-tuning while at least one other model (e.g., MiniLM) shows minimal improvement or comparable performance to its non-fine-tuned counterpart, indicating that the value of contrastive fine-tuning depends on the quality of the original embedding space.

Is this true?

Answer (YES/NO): NO